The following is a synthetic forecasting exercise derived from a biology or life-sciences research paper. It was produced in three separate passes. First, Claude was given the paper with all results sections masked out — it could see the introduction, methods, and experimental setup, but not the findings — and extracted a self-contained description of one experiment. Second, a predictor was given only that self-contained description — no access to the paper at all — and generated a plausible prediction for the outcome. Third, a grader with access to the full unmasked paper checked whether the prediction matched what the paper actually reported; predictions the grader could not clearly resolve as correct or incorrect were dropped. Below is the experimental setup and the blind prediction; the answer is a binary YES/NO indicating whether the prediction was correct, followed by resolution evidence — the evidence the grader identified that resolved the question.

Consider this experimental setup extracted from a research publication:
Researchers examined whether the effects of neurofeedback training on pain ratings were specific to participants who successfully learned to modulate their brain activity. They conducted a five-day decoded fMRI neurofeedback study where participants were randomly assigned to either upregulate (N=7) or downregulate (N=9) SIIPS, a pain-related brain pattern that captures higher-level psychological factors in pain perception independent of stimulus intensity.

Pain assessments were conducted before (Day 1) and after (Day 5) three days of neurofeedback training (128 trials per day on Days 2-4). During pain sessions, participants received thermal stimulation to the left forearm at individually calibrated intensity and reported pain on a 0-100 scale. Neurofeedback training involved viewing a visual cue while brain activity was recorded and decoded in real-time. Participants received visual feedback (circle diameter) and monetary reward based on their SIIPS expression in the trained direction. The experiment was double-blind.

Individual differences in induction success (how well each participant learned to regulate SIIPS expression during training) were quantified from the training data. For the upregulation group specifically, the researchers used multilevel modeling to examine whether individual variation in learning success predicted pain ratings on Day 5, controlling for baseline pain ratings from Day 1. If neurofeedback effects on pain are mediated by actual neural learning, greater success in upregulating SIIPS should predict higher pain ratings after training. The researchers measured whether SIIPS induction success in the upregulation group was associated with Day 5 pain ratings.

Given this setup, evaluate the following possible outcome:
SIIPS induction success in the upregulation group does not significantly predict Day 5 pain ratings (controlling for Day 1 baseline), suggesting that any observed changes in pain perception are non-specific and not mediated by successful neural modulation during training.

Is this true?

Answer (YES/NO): YES